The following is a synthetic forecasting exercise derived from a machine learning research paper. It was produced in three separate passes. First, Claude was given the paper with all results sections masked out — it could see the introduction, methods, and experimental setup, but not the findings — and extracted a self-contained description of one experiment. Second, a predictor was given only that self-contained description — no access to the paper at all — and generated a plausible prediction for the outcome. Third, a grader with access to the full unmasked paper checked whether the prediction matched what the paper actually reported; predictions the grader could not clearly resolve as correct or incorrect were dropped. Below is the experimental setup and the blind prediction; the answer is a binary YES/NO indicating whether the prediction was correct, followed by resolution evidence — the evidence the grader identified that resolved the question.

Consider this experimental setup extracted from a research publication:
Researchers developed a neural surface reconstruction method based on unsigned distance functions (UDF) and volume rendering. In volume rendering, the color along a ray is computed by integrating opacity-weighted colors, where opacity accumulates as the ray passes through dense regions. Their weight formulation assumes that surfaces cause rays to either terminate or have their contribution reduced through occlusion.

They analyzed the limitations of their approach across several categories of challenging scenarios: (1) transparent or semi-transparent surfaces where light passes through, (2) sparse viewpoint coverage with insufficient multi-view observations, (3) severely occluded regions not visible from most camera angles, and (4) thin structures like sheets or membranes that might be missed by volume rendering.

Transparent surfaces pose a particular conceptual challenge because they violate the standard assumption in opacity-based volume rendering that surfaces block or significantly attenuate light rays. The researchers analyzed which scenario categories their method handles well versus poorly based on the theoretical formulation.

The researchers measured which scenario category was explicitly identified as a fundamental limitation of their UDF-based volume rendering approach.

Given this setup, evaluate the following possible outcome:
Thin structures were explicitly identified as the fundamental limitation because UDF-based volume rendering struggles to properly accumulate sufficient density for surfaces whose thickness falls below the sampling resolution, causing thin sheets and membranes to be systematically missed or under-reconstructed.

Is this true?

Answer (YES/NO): NO